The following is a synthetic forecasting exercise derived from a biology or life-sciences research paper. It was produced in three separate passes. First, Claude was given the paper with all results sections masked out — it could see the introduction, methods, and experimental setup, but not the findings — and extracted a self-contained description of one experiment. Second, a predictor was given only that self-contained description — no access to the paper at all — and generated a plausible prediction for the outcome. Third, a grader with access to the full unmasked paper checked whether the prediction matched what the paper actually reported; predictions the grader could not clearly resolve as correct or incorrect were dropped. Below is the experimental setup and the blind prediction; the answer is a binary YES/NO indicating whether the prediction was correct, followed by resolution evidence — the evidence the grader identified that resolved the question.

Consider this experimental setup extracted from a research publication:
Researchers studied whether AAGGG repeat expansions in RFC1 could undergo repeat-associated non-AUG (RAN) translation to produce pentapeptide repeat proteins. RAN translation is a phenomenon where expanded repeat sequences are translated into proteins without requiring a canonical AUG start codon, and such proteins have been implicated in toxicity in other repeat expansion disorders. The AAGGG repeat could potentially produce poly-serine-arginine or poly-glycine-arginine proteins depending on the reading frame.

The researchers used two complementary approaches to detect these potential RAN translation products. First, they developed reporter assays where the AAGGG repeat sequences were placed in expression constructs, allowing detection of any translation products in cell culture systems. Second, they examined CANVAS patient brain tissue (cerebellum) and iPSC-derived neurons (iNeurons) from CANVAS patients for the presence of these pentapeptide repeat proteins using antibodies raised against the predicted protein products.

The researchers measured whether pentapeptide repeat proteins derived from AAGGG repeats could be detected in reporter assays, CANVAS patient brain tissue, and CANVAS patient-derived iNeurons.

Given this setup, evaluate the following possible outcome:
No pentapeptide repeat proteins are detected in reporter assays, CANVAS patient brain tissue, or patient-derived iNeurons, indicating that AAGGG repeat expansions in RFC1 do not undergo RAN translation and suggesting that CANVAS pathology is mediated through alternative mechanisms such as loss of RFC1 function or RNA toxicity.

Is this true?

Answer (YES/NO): NO